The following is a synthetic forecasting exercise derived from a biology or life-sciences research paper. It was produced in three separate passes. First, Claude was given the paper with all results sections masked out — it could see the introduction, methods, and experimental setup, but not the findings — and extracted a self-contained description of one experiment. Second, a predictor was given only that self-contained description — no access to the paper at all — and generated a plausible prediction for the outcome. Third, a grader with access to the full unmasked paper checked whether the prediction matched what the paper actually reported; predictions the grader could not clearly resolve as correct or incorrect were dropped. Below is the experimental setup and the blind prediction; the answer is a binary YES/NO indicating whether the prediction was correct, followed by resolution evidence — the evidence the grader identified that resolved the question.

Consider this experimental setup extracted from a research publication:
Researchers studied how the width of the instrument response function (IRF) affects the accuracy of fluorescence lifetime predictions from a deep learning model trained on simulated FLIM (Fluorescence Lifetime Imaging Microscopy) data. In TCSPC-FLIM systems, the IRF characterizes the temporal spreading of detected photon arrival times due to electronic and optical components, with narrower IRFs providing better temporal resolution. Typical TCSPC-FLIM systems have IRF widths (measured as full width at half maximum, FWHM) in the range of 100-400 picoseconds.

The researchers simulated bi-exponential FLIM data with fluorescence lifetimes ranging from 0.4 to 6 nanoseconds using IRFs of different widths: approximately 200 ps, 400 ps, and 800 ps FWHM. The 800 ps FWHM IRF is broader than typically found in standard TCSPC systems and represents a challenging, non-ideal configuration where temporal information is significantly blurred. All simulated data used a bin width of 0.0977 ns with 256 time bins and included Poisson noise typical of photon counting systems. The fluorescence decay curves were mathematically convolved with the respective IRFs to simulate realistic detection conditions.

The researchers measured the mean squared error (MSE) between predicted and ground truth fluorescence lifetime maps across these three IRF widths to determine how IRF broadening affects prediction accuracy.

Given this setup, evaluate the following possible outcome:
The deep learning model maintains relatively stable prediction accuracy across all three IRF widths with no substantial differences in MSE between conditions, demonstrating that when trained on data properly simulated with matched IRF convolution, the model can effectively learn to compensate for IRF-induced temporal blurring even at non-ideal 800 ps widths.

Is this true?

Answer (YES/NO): NO